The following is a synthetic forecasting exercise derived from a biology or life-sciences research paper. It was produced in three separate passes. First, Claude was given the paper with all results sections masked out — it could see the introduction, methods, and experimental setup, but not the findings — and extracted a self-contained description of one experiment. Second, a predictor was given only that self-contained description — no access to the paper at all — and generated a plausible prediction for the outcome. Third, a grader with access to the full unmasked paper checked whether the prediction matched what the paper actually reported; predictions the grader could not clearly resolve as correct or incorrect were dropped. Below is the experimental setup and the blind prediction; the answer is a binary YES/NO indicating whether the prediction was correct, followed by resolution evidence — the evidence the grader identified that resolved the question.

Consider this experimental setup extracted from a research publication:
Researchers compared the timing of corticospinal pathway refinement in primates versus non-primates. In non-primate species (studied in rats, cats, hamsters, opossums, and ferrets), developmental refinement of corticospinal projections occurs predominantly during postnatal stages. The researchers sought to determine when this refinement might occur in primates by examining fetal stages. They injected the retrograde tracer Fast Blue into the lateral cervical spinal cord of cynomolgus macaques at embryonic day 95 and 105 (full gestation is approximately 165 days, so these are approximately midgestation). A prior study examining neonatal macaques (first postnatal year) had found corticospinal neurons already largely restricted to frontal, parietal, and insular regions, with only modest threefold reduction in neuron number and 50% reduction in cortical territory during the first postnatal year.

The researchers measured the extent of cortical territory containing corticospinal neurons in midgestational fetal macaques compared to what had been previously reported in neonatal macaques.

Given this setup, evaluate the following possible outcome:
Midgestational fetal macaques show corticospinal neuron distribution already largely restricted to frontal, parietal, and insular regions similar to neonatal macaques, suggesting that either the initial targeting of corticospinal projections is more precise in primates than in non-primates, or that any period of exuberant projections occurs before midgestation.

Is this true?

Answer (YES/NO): NO